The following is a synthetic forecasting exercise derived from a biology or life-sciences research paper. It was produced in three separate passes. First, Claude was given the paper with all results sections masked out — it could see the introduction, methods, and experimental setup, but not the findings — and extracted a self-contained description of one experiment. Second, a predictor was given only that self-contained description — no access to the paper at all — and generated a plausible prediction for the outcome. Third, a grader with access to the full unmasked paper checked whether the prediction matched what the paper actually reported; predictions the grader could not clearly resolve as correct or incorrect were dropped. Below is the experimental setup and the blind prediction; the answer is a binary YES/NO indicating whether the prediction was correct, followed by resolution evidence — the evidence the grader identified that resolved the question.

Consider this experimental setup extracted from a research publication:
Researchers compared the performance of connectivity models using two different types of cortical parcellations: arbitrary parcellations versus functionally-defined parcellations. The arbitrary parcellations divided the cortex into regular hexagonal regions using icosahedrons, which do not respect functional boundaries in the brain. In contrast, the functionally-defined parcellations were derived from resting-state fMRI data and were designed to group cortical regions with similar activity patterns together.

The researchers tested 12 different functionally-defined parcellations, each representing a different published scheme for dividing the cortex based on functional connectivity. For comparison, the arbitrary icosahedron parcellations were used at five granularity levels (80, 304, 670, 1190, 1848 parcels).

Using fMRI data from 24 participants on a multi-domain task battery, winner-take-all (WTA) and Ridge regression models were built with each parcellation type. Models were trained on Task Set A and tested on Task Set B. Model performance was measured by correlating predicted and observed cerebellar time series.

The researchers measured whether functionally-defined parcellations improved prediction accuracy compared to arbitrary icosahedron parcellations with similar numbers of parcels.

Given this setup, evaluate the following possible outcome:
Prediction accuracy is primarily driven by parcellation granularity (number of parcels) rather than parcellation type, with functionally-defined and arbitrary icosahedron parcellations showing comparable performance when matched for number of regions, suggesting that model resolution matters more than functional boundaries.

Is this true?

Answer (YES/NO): NO